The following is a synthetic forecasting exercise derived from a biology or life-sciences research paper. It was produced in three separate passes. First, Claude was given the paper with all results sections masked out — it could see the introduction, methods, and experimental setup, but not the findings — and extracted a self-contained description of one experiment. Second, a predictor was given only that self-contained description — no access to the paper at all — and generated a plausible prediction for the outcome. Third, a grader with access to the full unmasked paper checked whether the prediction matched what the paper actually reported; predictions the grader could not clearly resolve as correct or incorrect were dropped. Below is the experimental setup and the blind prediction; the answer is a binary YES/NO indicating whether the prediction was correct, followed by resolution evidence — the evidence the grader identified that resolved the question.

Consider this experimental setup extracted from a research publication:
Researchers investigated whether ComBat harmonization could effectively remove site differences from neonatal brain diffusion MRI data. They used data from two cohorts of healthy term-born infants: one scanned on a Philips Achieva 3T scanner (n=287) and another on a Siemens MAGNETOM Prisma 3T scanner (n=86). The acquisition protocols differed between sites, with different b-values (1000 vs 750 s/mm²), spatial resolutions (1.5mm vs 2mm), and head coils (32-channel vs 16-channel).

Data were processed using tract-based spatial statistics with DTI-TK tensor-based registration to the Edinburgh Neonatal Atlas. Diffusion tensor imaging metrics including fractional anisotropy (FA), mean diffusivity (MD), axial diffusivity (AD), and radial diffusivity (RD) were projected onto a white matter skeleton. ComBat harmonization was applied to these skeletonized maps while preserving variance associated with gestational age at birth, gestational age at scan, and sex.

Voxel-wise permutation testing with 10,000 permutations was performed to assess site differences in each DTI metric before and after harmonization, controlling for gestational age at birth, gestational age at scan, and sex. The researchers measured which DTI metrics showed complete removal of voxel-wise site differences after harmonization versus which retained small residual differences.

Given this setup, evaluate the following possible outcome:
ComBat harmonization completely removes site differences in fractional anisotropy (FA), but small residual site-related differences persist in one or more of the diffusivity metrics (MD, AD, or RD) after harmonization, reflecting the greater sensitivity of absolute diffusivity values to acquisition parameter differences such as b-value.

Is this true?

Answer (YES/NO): NO